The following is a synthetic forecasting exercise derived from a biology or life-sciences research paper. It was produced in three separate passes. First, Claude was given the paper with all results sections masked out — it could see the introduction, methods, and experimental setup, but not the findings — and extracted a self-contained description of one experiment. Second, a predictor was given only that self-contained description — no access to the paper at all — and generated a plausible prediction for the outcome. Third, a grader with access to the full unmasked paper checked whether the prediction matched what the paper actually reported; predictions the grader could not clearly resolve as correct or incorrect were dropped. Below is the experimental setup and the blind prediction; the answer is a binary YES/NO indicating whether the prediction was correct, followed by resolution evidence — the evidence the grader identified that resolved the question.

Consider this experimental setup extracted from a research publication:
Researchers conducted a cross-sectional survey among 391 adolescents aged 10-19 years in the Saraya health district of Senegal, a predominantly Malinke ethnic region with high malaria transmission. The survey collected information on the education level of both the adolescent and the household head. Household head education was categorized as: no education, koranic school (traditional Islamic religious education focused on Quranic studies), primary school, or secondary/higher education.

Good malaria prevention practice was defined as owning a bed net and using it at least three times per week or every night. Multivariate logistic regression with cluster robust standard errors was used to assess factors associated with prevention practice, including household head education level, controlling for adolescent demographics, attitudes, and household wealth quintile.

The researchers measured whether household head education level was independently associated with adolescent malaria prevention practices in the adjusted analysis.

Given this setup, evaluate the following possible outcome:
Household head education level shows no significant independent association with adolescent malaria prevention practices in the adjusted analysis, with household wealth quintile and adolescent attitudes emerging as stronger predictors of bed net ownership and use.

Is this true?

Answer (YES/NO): NO